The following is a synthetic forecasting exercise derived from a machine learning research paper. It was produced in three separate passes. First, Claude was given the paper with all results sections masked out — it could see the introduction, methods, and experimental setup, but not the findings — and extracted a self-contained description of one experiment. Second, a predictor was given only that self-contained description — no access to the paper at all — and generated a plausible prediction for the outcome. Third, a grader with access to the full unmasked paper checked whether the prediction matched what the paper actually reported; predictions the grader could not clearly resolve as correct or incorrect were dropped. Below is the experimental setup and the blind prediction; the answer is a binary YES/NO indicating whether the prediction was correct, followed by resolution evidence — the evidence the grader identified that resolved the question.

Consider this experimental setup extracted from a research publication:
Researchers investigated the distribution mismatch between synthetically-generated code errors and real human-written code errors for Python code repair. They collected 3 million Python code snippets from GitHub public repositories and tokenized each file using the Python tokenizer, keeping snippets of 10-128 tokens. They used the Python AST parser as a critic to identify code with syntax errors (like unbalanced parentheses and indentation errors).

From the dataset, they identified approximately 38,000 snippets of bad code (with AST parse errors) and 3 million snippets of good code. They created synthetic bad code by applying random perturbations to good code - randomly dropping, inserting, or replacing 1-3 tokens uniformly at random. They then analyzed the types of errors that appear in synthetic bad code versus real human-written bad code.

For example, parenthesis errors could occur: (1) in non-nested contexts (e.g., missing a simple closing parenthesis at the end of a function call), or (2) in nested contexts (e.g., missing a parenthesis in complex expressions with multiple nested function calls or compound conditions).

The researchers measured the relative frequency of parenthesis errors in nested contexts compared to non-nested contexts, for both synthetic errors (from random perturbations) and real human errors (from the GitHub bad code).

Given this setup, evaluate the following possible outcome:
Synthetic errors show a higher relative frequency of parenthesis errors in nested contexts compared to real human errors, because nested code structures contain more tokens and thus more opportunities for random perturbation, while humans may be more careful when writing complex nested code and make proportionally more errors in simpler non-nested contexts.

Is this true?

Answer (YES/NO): NO